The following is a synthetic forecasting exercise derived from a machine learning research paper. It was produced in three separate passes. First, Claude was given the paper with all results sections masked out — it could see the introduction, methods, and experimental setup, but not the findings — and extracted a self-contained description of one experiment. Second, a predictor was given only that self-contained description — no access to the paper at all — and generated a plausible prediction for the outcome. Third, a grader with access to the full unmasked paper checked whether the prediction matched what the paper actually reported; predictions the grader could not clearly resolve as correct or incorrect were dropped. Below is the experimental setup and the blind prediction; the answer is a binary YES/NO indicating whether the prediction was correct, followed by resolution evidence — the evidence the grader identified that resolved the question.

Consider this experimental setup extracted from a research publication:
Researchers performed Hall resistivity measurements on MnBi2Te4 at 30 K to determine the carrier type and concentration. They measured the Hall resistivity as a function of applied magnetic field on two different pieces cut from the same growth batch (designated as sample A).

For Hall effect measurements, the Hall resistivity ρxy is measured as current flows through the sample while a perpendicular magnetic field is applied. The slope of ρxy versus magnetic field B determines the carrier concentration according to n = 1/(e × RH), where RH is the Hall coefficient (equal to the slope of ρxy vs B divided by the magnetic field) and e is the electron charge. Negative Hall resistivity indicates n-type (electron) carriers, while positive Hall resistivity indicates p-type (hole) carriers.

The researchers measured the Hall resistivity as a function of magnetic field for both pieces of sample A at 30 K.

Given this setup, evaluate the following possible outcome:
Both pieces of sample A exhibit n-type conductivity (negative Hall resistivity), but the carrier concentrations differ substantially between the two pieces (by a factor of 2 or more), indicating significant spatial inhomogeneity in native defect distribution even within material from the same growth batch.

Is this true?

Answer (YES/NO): NO